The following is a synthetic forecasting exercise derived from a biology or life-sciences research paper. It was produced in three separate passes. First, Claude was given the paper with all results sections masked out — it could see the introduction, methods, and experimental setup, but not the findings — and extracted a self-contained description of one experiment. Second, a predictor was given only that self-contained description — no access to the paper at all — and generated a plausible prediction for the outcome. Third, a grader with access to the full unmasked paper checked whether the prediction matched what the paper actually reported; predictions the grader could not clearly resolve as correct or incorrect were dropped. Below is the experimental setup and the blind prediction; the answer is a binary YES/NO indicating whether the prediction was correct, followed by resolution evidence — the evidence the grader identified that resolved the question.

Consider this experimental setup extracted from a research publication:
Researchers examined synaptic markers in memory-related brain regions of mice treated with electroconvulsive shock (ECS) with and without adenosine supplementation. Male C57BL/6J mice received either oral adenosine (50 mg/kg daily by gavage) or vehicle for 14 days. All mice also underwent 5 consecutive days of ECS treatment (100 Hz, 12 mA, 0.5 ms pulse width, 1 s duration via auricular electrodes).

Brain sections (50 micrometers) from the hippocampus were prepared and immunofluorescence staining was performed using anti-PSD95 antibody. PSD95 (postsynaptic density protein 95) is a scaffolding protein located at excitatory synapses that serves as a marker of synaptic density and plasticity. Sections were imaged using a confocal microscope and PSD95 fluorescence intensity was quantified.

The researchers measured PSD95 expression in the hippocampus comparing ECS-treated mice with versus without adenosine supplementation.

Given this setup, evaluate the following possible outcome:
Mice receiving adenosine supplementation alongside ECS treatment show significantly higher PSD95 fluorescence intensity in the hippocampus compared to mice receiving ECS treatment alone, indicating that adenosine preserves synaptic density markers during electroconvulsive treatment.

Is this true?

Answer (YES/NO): YES